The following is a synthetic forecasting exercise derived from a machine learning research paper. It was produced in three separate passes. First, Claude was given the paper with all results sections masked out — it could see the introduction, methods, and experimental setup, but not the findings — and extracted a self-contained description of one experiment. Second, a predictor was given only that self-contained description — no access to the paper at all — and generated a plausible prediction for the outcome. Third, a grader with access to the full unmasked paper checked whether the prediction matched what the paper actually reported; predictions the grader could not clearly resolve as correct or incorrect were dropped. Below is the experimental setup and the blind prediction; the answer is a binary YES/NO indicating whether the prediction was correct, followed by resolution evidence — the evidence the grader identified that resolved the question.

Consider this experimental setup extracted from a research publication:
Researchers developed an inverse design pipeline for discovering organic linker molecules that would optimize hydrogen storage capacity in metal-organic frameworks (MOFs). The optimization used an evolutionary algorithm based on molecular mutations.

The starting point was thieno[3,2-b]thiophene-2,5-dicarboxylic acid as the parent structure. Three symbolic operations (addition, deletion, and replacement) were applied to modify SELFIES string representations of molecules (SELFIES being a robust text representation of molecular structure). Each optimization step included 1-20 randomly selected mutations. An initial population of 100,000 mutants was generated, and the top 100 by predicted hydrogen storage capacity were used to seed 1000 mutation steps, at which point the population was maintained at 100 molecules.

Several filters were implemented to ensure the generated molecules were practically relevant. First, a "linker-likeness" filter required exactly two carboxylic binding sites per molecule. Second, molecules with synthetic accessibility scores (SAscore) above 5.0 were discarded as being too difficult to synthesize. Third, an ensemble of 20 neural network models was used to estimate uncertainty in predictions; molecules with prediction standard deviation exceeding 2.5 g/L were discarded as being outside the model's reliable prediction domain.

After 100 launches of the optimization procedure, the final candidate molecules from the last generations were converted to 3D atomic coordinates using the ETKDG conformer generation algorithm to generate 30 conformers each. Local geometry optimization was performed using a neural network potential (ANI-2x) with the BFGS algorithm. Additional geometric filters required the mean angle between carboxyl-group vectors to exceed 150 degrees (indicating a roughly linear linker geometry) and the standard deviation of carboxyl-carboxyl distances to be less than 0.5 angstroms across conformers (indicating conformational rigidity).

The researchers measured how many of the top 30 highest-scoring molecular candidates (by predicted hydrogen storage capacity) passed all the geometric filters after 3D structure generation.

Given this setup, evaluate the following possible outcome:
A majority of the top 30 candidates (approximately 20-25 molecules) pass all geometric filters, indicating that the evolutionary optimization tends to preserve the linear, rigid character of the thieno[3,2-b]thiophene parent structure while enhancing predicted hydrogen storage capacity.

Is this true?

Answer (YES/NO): NO